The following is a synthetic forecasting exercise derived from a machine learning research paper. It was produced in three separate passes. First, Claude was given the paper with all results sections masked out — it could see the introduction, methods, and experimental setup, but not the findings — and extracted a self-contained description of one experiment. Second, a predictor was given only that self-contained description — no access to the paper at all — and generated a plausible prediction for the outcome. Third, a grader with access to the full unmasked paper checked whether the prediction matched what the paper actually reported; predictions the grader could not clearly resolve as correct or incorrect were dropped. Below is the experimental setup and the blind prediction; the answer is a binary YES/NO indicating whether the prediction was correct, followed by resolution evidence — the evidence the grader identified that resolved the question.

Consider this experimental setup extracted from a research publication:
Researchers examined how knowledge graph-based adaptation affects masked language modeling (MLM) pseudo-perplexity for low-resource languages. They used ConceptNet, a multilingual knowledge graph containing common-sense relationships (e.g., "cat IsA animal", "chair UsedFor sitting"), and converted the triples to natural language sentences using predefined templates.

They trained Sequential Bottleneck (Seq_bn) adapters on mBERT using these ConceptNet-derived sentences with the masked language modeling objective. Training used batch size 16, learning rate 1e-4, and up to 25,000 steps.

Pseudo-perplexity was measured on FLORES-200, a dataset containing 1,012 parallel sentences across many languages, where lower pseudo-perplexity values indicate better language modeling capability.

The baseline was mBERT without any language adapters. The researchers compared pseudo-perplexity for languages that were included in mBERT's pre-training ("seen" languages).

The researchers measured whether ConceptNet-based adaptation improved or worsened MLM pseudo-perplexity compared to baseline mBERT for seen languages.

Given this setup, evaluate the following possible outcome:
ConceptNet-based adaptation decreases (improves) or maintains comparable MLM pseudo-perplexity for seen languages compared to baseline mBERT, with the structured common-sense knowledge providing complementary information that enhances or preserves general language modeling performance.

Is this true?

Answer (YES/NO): NO